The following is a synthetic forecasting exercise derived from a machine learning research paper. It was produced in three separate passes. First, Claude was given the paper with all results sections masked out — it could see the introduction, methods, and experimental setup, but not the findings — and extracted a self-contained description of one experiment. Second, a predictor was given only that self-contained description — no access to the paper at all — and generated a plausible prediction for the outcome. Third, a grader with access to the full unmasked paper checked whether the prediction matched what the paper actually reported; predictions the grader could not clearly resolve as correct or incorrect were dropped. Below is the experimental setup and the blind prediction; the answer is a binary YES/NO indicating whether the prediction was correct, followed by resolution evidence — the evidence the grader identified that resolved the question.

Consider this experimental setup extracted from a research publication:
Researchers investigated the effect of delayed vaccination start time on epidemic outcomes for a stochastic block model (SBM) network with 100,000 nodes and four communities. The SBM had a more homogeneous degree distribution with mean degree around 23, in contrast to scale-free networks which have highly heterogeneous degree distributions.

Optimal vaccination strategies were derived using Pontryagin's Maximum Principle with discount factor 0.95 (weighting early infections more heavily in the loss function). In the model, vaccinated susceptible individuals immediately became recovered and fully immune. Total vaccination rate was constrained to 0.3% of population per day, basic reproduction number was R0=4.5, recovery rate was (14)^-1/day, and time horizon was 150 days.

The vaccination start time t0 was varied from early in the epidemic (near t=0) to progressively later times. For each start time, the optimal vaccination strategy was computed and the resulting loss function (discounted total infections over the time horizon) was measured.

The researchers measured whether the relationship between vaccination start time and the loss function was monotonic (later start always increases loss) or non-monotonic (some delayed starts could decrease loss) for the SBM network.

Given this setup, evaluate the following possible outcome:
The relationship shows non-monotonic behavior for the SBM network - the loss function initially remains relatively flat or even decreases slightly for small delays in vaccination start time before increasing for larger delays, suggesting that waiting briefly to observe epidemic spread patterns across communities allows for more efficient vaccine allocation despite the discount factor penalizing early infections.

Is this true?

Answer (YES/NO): NO